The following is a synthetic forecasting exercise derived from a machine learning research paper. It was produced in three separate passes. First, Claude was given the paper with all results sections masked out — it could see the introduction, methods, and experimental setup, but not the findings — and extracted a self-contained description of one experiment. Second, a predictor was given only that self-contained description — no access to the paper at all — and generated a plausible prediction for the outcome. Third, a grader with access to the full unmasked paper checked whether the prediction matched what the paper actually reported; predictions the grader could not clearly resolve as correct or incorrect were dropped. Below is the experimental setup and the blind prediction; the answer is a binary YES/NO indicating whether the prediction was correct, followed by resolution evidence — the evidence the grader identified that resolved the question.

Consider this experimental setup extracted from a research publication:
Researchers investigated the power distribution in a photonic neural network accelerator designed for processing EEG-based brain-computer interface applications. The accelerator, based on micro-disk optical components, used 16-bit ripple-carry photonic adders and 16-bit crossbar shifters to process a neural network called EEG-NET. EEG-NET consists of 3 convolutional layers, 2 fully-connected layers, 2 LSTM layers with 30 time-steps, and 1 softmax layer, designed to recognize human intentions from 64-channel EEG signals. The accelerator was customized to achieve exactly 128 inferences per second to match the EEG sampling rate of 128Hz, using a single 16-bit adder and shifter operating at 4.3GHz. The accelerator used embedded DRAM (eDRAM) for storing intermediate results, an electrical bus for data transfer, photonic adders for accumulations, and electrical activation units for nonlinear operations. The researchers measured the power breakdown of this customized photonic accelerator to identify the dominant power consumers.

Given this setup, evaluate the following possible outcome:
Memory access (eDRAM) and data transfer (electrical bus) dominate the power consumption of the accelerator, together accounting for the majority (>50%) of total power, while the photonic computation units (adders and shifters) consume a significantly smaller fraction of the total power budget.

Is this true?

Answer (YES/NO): YES